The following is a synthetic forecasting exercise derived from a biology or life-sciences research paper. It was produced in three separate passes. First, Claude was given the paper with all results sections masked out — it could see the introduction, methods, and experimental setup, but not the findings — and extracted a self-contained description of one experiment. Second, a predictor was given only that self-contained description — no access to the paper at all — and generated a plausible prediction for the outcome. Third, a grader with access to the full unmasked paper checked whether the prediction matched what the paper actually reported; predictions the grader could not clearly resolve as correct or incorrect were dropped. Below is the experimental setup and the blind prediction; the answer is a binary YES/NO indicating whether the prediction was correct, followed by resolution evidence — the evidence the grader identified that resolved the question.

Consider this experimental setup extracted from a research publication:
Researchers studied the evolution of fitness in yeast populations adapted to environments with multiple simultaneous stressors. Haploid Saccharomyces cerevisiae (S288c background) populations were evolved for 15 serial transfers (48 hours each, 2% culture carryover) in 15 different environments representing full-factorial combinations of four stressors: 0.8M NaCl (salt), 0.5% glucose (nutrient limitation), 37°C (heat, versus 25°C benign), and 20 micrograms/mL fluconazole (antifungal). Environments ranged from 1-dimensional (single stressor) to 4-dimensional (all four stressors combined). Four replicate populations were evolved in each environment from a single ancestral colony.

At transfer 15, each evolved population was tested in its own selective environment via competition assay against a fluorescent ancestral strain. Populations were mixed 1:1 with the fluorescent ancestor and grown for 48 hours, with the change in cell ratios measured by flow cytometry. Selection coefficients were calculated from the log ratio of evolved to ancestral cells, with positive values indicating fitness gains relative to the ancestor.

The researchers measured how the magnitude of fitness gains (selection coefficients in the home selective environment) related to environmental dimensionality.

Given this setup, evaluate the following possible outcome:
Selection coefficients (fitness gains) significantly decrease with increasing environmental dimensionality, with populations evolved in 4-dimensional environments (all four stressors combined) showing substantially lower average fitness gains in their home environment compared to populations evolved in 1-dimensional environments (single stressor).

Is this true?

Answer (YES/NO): NO